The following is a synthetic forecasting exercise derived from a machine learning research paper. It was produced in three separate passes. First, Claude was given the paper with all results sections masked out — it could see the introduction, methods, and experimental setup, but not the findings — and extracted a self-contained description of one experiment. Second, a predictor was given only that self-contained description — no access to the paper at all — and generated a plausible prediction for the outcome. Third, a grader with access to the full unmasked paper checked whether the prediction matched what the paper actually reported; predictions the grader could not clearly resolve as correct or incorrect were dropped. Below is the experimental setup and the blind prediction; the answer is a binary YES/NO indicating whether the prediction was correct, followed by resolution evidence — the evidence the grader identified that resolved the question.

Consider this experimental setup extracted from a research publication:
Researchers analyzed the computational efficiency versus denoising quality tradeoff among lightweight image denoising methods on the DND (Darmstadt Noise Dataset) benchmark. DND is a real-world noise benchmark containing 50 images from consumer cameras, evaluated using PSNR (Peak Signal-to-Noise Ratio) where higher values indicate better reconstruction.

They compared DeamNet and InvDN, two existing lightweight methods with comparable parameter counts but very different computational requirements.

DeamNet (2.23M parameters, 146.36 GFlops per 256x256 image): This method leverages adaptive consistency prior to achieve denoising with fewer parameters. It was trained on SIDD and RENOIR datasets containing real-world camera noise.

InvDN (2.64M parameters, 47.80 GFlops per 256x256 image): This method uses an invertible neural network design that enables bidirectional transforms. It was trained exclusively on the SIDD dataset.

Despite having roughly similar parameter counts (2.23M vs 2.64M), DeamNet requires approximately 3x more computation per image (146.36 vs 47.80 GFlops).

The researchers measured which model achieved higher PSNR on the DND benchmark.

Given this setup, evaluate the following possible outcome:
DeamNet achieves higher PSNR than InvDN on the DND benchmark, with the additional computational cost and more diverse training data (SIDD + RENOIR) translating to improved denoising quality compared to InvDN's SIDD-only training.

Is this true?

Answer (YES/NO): YES